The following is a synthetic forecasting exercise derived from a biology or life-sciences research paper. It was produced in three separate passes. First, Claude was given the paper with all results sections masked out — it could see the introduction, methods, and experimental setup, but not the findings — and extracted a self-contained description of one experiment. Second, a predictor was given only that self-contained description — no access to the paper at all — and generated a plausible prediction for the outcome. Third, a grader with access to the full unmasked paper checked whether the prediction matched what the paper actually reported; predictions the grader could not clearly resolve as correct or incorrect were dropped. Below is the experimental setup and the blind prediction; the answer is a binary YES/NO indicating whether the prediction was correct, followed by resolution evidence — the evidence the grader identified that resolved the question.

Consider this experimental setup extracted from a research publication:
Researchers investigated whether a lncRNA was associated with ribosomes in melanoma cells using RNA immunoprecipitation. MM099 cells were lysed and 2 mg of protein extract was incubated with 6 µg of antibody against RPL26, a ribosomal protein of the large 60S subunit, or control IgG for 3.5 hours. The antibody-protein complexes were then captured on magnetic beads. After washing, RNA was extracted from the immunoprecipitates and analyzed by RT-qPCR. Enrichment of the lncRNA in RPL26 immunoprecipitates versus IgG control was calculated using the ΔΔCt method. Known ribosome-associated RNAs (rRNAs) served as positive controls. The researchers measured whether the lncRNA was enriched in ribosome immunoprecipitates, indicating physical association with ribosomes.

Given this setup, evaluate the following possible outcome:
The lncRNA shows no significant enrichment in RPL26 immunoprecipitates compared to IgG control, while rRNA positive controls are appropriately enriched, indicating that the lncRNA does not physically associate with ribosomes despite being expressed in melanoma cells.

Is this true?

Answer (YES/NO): NO